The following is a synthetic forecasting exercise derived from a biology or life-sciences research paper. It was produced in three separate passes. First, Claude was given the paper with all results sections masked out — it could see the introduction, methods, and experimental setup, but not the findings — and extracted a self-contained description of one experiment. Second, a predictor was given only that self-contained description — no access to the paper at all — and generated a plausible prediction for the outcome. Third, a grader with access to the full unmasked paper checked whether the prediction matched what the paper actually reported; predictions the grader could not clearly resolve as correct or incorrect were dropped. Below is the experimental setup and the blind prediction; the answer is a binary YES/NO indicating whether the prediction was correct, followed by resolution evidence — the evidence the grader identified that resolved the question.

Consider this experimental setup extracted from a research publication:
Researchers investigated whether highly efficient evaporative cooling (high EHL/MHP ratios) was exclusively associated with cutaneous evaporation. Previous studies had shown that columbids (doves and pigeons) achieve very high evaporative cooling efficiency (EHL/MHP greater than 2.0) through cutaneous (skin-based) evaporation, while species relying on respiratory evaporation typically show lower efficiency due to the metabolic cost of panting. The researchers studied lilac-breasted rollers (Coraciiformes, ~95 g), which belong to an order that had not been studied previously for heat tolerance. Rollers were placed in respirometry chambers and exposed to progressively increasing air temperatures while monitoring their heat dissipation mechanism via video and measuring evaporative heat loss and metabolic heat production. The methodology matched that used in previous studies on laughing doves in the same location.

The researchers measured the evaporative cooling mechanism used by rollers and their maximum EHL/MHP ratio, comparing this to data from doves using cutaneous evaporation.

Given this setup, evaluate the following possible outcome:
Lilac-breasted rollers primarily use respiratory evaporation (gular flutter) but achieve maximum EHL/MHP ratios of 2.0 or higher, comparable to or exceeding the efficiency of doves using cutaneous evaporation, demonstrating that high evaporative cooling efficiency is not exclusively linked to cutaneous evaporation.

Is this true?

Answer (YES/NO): NO